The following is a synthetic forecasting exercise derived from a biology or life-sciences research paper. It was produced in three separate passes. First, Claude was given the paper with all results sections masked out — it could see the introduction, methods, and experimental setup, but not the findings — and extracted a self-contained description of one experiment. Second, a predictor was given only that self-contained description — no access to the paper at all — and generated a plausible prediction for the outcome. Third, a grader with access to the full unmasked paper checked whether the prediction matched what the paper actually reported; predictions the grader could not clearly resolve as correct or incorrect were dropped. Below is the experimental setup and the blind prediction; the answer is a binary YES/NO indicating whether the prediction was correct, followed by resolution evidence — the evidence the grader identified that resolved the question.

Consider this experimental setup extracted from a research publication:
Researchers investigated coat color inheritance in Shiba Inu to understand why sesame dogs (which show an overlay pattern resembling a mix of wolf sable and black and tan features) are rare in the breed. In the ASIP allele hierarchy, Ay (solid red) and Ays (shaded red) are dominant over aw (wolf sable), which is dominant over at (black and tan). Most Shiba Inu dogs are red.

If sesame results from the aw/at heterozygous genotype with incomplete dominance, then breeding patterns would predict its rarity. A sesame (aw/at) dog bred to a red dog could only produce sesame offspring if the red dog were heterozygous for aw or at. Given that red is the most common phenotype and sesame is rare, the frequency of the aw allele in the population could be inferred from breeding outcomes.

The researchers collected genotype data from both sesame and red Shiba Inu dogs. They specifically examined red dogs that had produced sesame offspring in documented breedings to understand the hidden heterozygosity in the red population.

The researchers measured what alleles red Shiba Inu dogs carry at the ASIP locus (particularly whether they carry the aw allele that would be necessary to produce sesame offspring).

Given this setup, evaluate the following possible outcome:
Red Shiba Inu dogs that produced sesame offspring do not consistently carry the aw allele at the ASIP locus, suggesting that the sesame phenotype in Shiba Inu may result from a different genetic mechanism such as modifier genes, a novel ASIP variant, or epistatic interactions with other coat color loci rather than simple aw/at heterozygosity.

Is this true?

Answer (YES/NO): NO